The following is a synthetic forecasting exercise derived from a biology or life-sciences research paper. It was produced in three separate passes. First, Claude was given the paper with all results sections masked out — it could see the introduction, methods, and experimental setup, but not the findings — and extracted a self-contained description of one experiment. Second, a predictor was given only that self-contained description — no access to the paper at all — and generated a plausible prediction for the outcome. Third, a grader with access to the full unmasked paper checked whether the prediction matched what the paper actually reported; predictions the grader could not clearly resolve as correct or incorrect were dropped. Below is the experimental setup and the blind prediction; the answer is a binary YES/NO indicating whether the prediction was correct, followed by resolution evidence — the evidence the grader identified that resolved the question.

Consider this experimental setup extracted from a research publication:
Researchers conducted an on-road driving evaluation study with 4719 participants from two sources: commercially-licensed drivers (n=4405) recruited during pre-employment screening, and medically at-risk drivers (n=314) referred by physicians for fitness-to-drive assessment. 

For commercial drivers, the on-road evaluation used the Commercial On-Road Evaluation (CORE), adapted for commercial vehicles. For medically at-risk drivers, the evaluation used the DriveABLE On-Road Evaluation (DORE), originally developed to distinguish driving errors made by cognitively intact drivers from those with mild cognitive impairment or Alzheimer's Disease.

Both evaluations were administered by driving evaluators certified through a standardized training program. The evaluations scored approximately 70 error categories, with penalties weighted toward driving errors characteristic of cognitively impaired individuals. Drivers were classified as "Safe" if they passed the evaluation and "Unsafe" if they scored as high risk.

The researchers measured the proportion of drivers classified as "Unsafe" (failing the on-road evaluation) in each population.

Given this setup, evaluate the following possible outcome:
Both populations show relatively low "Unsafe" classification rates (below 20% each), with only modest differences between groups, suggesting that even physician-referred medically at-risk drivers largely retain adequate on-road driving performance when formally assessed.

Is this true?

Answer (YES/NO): NO